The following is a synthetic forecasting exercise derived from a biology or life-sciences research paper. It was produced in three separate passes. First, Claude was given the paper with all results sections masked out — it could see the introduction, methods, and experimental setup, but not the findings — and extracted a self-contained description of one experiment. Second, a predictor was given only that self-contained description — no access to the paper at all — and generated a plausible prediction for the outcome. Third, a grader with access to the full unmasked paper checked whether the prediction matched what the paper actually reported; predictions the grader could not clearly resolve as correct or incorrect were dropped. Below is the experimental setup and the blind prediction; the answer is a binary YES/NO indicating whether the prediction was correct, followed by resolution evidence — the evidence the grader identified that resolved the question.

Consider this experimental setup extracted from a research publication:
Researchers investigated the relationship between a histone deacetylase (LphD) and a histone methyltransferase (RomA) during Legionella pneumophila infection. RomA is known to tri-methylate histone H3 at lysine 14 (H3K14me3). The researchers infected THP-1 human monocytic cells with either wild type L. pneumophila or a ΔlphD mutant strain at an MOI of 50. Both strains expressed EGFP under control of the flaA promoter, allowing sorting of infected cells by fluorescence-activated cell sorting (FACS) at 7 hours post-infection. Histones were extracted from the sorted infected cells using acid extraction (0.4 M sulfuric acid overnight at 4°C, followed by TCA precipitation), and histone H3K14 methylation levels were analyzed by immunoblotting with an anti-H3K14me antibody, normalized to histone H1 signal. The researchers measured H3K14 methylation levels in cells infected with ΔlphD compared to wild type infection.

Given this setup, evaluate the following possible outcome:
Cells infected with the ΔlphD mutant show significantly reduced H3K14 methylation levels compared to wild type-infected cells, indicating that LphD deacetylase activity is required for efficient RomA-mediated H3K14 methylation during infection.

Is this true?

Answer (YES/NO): YES